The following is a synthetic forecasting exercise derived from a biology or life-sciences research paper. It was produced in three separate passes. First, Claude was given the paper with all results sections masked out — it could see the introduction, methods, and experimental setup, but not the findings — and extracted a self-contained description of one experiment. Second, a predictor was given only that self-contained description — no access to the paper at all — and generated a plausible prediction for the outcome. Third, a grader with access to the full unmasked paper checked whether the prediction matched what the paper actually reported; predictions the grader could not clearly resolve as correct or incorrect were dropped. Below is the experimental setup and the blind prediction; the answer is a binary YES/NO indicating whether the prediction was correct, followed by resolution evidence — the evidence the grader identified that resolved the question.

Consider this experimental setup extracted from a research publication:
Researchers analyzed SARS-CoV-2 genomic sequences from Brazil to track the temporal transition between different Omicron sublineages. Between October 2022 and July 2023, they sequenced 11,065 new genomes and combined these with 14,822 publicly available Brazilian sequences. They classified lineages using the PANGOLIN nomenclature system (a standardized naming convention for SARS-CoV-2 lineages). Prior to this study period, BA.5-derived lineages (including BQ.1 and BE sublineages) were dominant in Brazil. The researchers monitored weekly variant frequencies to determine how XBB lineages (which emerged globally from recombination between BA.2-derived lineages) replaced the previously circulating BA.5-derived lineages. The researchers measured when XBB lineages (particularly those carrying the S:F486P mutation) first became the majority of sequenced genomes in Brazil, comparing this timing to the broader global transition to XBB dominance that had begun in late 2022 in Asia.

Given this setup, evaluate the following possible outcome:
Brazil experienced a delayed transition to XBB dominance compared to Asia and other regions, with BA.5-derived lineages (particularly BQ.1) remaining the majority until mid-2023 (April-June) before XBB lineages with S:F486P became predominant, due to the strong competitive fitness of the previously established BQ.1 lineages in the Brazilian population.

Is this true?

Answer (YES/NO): NO